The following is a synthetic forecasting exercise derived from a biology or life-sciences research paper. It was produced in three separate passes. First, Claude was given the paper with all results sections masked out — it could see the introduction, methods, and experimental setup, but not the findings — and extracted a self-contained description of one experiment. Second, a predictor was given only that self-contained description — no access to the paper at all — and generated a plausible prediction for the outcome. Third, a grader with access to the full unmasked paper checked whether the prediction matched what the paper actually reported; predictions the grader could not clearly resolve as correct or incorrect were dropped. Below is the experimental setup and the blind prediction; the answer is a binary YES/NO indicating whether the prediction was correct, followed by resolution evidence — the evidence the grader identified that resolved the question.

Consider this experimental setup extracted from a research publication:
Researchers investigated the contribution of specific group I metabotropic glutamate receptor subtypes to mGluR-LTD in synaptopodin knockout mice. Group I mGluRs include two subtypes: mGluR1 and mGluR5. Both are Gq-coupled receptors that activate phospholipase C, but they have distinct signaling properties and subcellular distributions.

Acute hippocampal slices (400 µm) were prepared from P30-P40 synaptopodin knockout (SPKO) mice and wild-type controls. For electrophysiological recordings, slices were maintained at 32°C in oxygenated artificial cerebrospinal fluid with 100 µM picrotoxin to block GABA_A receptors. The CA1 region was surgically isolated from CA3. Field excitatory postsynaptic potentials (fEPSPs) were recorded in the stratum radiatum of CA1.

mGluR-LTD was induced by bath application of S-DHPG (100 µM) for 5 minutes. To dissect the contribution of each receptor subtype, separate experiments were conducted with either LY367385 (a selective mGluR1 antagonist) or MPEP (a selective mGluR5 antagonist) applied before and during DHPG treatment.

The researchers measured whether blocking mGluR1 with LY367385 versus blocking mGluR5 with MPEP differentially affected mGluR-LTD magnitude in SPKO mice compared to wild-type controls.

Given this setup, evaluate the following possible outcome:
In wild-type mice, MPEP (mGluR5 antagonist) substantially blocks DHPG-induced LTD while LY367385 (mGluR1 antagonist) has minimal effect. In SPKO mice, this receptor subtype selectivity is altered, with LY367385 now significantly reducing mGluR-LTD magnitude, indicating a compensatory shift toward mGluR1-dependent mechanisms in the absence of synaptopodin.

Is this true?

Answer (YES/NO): NO